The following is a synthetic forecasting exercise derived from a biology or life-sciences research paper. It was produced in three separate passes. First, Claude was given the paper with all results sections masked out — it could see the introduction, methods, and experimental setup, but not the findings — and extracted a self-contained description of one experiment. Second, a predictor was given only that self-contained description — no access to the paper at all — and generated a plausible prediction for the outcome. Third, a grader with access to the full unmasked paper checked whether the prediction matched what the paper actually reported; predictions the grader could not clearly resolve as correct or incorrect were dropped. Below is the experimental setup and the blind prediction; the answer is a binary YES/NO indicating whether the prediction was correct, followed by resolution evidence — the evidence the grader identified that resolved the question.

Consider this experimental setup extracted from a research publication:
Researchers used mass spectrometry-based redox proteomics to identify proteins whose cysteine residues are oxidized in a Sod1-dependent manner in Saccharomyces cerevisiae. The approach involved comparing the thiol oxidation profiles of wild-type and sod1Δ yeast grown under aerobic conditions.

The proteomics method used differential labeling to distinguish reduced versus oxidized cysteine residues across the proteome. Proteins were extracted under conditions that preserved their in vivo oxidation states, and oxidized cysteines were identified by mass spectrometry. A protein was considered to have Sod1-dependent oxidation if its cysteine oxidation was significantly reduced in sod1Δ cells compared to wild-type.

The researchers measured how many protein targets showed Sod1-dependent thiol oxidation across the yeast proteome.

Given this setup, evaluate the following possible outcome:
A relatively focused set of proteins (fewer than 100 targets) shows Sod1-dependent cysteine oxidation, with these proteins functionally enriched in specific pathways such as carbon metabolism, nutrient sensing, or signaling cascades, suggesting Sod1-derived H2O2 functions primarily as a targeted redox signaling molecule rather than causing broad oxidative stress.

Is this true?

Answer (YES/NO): YES